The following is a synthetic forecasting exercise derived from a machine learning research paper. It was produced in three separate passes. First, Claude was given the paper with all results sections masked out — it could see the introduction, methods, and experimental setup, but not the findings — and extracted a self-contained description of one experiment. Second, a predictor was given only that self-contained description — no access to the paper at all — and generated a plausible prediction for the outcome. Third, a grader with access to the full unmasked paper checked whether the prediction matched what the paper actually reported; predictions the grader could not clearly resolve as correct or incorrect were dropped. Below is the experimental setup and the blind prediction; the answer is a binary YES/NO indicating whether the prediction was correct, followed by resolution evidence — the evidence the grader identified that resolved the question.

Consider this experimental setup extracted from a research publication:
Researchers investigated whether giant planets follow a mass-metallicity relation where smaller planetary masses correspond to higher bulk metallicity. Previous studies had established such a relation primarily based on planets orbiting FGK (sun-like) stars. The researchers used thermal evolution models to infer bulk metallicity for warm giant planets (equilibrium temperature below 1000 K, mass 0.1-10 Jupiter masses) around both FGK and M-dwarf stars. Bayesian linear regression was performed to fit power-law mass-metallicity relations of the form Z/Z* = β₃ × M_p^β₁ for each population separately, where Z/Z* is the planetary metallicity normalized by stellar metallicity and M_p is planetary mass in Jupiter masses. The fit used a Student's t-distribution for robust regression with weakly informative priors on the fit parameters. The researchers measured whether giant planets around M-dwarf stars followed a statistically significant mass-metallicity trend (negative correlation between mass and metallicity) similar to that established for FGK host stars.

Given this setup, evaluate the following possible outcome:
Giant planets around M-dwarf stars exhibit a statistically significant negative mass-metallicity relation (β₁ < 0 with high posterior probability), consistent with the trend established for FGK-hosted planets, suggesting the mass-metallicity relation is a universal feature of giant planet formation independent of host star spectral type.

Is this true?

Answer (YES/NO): NO